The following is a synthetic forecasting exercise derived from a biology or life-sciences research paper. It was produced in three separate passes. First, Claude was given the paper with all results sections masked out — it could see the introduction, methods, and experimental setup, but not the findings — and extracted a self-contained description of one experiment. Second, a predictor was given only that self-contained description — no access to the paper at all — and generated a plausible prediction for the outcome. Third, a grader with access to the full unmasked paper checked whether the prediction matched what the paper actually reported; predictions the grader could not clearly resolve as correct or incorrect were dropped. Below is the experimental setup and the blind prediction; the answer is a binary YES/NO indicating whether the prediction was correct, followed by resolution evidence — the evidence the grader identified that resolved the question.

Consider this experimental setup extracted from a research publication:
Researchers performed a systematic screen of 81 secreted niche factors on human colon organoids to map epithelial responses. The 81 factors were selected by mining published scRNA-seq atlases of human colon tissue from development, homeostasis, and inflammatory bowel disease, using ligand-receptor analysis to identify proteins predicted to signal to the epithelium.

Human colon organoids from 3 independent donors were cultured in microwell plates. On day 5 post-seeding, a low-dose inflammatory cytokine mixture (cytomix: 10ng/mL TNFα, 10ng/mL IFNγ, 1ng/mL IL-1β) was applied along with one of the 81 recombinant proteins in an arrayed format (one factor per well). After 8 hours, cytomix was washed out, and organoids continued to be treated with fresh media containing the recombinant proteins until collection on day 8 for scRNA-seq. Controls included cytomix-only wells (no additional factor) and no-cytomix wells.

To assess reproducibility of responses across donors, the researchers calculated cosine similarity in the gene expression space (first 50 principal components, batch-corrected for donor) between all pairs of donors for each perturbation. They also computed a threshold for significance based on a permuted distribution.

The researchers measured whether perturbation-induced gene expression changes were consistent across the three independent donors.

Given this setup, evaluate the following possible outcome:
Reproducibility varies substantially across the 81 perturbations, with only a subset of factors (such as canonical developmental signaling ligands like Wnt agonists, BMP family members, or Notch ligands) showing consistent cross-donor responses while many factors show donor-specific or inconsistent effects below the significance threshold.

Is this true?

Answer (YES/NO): NO